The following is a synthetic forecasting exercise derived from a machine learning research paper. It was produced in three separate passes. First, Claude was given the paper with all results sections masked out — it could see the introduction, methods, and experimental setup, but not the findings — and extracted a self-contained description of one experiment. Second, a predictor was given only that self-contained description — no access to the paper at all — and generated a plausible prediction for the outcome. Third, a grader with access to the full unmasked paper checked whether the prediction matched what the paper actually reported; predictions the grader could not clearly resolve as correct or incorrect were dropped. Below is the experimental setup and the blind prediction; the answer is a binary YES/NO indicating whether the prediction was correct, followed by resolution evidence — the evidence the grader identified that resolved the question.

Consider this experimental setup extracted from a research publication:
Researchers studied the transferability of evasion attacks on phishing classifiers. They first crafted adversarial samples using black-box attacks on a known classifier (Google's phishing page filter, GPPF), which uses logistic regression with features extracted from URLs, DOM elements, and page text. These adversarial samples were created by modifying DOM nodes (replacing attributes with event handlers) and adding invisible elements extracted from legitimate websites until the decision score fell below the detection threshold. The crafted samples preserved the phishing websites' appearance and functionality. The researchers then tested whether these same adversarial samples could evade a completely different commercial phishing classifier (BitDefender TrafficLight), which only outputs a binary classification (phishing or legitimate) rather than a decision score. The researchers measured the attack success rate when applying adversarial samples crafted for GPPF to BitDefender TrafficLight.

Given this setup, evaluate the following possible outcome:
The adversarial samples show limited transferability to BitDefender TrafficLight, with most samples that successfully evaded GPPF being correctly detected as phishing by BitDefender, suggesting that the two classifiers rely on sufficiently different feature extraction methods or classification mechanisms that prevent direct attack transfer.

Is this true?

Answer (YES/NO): NO